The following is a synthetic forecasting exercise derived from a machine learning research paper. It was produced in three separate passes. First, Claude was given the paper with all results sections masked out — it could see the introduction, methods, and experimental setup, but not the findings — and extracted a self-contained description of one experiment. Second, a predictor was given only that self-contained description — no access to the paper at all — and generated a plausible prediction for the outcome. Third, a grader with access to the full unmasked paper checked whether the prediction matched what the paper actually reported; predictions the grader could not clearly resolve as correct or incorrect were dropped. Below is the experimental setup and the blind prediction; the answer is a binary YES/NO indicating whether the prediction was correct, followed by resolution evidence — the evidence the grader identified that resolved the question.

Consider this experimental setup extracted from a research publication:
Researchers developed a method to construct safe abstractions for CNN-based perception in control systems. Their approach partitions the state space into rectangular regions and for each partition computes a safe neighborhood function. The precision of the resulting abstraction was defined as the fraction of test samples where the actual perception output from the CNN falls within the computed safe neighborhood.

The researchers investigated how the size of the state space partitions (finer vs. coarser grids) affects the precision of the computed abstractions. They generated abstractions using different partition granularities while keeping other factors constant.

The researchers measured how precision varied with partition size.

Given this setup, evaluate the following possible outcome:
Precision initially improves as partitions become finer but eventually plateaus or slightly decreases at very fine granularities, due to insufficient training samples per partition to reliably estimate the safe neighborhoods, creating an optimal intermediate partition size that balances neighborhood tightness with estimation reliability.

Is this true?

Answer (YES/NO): NO